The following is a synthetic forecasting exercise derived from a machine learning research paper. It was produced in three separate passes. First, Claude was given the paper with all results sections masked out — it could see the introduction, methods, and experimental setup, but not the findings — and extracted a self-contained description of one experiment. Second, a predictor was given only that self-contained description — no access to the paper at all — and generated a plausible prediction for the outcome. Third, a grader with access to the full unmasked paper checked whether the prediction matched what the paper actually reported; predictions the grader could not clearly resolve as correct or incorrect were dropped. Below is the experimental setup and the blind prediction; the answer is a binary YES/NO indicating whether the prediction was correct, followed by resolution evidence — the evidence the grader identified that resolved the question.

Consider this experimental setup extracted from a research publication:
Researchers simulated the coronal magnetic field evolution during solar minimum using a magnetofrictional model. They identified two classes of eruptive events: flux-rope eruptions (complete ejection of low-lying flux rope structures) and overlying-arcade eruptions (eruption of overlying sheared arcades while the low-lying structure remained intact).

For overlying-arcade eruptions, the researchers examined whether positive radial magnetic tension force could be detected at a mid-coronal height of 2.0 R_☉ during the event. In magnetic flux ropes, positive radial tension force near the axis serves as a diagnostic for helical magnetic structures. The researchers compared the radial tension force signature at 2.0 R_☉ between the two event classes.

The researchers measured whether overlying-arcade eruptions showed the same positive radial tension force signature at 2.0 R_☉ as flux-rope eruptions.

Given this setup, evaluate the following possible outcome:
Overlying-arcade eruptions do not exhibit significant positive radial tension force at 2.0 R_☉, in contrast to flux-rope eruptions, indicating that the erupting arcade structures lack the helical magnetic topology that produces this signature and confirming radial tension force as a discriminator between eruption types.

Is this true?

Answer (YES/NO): YES